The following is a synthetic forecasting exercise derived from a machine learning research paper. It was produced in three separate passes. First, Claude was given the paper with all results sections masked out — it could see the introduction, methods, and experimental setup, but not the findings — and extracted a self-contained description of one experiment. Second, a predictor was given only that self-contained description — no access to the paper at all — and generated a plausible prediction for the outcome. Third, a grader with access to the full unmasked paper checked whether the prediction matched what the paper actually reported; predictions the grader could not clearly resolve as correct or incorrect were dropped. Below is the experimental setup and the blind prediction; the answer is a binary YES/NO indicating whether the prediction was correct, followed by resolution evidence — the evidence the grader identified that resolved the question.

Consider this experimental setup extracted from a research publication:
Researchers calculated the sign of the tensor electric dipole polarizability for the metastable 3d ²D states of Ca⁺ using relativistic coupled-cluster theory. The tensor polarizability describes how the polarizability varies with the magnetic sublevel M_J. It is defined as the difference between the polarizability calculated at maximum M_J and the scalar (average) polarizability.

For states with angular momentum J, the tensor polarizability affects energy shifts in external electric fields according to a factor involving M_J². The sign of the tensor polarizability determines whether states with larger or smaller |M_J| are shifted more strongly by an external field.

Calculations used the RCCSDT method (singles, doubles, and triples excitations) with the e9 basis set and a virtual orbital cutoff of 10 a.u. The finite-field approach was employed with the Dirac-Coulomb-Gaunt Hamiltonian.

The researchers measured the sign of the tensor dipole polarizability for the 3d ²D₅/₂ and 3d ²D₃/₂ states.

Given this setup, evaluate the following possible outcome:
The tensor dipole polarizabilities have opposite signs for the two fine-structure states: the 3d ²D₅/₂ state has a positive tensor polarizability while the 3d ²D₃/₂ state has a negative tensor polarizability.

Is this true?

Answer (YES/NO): NO